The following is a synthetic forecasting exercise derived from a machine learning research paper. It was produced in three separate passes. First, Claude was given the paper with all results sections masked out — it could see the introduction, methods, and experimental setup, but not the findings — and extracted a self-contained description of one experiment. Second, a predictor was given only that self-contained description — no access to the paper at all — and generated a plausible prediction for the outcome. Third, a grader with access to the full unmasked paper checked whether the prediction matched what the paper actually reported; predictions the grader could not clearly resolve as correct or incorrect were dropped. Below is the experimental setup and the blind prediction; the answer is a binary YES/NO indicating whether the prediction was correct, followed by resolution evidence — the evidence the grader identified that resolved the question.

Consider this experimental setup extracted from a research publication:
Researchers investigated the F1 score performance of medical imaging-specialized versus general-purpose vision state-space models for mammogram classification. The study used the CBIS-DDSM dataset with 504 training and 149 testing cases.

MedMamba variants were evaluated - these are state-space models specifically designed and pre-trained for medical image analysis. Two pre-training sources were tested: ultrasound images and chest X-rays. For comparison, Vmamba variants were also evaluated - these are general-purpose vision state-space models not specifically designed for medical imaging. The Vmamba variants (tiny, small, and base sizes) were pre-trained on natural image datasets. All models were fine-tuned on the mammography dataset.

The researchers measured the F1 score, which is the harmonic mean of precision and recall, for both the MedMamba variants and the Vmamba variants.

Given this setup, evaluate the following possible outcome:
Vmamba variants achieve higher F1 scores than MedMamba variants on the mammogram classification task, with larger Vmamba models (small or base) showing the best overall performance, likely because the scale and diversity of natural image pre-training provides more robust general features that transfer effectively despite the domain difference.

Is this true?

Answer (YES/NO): YES